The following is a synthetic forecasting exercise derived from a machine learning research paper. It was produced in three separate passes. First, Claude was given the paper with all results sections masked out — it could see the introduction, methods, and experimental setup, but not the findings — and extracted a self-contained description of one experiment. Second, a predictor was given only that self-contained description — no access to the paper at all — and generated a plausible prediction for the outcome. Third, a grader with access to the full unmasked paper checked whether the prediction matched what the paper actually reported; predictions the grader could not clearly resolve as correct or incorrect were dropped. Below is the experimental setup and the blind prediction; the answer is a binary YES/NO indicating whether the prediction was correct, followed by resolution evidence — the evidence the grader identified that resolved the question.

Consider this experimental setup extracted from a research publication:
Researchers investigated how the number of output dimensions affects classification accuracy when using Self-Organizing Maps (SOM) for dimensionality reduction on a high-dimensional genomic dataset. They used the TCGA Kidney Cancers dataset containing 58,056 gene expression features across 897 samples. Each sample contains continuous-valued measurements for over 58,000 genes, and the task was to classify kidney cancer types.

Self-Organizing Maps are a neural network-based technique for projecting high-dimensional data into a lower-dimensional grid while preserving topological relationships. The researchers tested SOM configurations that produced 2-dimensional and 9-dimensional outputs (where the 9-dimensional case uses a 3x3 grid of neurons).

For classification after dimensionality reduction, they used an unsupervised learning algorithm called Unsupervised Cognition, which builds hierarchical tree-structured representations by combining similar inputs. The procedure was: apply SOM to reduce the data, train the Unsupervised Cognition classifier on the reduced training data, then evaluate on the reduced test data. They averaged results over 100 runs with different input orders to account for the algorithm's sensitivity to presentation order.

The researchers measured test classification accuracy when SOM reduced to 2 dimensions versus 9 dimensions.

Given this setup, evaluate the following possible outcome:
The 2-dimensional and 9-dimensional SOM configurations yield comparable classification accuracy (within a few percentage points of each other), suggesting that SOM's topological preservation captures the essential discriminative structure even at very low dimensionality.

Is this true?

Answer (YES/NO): NO